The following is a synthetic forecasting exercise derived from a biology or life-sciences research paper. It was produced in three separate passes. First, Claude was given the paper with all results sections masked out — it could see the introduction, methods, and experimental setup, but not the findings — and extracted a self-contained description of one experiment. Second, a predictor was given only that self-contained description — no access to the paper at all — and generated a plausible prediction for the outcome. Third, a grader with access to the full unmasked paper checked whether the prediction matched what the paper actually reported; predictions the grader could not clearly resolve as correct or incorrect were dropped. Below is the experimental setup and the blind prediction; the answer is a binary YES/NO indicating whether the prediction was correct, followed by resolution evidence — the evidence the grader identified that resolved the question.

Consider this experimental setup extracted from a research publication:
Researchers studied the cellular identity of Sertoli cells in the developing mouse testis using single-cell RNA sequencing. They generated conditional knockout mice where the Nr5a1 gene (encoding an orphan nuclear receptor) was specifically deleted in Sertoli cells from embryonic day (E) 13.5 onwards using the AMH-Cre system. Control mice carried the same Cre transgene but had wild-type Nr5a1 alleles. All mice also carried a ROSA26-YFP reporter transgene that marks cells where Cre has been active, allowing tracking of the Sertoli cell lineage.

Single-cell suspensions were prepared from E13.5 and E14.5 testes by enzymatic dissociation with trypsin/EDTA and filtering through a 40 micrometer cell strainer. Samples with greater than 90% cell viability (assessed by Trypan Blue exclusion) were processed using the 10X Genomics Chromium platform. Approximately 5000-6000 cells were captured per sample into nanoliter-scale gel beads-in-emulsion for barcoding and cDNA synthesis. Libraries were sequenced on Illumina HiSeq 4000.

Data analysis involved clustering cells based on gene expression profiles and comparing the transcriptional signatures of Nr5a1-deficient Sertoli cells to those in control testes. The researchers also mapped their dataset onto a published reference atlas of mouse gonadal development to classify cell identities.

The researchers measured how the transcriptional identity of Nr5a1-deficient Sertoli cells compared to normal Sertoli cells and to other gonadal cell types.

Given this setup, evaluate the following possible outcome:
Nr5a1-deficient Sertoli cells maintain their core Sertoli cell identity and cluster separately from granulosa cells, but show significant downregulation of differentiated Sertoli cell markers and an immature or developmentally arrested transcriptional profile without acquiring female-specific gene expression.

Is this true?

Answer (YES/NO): NO